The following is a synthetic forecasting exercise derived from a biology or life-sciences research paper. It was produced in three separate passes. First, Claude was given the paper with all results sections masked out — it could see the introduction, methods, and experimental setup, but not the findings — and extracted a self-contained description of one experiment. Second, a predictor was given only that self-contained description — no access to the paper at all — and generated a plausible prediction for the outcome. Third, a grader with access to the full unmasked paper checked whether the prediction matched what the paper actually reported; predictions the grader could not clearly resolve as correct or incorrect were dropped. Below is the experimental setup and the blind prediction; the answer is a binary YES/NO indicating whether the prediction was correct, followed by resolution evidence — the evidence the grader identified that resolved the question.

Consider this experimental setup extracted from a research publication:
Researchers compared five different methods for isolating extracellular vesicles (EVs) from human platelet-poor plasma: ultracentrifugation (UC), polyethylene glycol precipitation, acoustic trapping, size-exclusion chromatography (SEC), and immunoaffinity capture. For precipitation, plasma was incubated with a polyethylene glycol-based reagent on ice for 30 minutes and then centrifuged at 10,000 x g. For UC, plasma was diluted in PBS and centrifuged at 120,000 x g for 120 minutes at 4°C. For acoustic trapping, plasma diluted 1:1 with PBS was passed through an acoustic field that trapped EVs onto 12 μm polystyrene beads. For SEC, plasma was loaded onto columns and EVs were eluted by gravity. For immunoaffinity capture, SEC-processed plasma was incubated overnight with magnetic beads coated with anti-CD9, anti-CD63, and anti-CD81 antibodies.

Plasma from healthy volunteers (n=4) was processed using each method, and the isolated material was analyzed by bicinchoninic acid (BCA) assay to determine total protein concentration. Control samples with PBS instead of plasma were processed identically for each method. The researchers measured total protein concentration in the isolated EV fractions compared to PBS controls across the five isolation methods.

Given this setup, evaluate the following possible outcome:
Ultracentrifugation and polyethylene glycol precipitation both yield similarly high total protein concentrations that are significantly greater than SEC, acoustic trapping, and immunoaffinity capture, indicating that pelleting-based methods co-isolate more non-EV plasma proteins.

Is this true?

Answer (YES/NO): NO